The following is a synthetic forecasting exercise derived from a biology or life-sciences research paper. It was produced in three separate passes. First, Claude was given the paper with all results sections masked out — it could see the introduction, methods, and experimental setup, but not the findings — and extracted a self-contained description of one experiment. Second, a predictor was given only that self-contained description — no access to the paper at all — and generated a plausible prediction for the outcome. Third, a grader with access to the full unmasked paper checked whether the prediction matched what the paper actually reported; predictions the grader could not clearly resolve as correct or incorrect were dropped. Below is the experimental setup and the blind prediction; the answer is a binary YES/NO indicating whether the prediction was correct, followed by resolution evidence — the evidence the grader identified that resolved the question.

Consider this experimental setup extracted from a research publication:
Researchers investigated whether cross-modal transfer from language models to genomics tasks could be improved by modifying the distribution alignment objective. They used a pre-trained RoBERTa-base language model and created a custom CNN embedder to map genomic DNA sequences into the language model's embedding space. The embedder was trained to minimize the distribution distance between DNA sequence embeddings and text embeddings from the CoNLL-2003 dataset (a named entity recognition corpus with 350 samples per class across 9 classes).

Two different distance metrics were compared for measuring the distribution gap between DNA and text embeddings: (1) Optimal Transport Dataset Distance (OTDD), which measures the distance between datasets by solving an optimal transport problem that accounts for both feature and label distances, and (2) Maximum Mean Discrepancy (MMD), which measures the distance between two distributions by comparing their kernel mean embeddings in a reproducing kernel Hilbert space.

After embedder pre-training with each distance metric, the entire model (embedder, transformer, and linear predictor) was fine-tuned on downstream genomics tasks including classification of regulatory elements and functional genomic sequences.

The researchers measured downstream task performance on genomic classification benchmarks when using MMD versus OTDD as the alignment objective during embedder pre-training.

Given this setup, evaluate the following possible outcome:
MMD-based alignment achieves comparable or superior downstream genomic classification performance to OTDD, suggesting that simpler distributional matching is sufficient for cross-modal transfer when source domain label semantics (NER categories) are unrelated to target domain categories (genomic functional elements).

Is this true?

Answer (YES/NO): YES